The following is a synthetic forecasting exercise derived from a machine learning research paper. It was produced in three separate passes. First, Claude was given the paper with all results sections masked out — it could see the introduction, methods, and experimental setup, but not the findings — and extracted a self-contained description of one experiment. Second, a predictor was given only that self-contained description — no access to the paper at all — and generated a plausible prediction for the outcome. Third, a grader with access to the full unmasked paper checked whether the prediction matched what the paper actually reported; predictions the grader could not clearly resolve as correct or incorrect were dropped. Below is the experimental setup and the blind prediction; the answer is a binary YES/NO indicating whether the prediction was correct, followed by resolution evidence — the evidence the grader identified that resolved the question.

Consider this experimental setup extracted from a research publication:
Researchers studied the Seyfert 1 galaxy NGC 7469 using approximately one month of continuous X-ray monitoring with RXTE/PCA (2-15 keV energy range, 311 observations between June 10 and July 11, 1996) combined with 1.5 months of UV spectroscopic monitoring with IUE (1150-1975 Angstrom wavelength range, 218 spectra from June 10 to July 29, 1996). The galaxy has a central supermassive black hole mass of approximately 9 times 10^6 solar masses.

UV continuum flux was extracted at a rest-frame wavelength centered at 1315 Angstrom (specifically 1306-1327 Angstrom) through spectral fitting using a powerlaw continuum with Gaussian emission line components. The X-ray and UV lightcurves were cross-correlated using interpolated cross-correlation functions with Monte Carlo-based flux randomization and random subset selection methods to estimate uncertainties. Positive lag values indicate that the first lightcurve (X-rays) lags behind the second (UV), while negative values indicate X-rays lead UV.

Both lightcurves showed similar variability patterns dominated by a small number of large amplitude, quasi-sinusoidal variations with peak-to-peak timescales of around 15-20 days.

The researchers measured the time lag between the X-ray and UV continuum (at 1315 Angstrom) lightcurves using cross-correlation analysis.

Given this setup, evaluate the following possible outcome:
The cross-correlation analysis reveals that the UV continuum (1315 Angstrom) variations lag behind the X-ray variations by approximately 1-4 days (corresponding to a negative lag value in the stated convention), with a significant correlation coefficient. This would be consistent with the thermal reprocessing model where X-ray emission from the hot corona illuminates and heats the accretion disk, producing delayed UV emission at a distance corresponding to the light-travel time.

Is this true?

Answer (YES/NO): NO